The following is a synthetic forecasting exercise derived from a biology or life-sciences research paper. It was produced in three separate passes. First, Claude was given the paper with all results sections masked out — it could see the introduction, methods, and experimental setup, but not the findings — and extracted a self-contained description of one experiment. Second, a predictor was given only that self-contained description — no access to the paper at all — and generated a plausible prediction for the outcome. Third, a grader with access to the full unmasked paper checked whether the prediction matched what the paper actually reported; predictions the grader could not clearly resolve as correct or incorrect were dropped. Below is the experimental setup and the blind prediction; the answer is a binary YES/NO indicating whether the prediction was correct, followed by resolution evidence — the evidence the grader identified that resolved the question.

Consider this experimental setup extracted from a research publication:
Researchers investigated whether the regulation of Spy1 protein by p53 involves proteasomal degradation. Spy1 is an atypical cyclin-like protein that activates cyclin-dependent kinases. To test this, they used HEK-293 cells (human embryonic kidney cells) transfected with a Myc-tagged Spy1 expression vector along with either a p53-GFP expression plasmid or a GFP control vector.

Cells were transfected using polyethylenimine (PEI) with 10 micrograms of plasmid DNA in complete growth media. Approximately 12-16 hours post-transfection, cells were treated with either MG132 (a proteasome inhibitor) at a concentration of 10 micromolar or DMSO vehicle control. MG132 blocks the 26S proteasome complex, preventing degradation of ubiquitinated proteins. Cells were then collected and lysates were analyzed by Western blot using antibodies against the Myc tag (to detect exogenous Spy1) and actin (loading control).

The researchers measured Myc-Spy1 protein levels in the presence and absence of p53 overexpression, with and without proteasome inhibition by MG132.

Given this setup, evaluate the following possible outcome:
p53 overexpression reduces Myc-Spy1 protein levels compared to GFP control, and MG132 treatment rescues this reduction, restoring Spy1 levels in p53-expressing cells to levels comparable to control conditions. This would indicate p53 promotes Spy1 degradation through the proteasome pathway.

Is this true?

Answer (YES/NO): YES